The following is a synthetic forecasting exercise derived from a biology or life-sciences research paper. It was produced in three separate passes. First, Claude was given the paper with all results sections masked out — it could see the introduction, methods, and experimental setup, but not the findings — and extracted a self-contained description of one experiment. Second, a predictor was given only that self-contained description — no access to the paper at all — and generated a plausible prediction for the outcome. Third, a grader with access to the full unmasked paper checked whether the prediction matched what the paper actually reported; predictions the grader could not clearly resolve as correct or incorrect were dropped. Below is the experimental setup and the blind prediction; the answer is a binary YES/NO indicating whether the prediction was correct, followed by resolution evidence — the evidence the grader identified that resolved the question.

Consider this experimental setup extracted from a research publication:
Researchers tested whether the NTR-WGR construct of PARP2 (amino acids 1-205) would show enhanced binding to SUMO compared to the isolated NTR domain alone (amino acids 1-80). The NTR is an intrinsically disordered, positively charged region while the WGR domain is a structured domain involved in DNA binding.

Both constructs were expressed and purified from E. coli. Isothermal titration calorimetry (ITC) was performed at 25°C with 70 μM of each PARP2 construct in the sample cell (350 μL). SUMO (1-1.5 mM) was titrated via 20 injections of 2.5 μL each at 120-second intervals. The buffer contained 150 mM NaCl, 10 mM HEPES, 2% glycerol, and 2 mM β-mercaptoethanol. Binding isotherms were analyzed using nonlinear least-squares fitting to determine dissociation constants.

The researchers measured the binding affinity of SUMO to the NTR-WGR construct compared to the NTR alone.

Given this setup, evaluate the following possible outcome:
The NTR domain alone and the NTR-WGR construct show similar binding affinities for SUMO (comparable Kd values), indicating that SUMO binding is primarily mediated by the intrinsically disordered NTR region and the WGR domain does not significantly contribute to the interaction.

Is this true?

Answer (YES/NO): NO